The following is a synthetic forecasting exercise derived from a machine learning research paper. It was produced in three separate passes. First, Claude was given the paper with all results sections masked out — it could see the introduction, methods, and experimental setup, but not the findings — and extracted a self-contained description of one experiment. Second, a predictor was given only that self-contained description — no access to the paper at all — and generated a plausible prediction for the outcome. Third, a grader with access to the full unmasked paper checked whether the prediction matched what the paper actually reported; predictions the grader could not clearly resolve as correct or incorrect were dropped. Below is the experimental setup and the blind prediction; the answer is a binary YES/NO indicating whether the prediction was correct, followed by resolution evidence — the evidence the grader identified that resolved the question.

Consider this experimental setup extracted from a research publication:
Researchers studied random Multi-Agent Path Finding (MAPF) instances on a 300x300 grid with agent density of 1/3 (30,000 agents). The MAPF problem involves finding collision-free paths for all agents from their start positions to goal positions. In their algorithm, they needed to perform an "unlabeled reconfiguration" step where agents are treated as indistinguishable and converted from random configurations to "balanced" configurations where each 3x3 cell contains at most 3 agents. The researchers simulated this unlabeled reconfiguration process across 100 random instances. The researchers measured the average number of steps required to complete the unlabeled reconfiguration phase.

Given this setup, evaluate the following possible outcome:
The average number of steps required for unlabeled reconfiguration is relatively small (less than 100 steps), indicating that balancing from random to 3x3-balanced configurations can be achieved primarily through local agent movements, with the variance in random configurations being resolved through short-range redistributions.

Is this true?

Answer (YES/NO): YES